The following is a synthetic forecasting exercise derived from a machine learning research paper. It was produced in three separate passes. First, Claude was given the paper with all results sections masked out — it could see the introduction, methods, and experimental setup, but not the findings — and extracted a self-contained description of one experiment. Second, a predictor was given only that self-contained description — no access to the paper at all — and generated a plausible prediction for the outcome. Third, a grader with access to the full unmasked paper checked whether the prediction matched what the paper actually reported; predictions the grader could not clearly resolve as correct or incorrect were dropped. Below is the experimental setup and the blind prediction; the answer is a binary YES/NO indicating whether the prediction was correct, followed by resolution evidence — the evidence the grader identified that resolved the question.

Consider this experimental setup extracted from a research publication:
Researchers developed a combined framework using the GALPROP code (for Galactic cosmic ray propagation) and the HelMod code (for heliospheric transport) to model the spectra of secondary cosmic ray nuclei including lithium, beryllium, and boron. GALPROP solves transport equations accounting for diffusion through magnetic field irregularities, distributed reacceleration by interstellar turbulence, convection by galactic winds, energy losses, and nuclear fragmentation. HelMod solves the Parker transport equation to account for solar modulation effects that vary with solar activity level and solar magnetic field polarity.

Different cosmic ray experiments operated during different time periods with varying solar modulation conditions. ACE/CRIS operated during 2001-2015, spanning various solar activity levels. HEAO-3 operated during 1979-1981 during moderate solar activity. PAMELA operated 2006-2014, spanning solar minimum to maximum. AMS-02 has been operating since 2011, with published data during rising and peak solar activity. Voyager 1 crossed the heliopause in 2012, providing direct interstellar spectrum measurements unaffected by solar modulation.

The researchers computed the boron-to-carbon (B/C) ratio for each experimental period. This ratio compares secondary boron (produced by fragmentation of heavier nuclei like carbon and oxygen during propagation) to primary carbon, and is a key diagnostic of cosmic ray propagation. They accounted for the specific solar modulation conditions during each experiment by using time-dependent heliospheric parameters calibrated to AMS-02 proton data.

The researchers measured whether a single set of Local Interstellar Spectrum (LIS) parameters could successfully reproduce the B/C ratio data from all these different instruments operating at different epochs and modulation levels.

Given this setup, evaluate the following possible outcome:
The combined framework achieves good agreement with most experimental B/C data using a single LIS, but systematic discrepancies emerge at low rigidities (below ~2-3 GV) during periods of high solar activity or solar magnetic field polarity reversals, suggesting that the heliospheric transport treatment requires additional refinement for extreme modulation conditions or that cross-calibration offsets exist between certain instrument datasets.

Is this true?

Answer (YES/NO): NO